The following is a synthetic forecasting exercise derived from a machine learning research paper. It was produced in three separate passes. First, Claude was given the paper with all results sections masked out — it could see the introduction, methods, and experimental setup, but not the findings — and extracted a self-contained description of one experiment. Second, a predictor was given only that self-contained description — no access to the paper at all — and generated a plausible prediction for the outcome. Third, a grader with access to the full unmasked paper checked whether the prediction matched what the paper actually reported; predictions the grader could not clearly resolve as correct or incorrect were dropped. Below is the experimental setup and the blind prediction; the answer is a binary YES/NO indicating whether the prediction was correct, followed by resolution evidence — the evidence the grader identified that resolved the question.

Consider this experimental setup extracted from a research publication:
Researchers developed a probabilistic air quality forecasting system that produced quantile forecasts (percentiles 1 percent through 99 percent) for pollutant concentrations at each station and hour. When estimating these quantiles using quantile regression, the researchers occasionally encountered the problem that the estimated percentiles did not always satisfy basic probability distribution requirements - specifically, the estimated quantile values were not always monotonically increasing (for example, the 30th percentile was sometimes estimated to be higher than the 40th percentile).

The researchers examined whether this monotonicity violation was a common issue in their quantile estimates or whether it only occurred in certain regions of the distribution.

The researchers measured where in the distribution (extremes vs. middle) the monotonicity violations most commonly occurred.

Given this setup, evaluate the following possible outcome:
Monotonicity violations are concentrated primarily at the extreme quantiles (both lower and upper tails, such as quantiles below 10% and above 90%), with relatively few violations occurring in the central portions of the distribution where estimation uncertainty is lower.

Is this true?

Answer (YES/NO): YES